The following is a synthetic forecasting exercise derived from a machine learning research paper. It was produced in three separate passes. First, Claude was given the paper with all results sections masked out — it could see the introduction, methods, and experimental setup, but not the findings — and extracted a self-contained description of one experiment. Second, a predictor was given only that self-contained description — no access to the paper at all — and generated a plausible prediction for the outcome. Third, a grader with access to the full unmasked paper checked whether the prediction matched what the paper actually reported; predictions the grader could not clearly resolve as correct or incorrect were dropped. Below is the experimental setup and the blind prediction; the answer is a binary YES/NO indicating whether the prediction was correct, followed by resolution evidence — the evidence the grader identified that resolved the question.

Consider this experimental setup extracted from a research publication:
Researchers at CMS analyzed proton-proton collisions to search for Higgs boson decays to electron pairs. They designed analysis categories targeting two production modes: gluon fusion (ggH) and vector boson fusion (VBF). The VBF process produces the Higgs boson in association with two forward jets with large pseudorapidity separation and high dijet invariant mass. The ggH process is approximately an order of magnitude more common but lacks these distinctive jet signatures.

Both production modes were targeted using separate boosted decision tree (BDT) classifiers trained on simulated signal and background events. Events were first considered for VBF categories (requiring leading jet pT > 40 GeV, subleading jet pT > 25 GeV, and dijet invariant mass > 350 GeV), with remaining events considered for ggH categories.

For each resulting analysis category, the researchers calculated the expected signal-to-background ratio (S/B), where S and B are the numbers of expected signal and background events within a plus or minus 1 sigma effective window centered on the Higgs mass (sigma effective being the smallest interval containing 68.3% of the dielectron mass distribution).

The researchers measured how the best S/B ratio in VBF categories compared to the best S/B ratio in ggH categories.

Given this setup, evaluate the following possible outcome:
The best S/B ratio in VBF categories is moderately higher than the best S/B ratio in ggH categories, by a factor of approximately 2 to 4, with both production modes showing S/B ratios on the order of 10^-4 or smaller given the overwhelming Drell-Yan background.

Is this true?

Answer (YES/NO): YES